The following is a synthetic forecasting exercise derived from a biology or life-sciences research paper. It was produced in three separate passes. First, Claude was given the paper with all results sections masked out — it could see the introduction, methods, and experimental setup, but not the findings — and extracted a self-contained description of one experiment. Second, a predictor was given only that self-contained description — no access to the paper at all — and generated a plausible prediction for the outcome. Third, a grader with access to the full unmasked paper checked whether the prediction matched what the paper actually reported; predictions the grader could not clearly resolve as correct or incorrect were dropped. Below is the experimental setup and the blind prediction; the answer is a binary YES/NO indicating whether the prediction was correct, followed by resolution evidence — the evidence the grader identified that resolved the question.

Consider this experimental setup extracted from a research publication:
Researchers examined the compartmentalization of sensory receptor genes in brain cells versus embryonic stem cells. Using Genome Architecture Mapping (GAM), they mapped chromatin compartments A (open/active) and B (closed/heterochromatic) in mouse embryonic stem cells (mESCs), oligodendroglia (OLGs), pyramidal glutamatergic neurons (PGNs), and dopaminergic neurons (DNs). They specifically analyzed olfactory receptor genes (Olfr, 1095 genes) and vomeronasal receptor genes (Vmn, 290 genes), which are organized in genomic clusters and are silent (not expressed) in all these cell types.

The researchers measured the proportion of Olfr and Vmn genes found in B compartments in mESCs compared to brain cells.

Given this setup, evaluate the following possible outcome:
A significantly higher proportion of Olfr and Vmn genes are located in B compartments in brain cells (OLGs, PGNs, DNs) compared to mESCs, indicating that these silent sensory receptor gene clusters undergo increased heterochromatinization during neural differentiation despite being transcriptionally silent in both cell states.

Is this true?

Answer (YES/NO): YES